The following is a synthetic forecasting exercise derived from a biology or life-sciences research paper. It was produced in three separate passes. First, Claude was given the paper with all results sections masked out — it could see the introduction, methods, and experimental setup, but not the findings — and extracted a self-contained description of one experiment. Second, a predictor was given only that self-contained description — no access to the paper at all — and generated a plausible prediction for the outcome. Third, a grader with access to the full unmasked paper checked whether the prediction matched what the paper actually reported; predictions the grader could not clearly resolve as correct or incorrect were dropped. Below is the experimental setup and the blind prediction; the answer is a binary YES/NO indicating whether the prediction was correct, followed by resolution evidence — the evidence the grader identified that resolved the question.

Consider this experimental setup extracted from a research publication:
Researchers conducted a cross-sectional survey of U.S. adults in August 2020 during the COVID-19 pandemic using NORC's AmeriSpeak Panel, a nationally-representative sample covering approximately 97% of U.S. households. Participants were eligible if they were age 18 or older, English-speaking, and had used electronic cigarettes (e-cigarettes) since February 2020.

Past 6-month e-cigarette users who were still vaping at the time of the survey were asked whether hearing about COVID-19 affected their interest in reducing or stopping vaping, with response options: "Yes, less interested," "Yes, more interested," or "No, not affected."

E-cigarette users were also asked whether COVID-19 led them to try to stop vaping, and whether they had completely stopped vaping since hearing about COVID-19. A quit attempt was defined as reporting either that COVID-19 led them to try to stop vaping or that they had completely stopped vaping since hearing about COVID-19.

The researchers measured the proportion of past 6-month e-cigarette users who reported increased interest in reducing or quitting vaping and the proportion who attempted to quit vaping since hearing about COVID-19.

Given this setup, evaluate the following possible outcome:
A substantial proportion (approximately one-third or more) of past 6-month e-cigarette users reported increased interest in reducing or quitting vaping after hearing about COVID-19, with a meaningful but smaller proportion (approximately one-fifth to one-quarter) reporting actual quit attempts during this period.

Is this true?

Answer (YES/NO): NO